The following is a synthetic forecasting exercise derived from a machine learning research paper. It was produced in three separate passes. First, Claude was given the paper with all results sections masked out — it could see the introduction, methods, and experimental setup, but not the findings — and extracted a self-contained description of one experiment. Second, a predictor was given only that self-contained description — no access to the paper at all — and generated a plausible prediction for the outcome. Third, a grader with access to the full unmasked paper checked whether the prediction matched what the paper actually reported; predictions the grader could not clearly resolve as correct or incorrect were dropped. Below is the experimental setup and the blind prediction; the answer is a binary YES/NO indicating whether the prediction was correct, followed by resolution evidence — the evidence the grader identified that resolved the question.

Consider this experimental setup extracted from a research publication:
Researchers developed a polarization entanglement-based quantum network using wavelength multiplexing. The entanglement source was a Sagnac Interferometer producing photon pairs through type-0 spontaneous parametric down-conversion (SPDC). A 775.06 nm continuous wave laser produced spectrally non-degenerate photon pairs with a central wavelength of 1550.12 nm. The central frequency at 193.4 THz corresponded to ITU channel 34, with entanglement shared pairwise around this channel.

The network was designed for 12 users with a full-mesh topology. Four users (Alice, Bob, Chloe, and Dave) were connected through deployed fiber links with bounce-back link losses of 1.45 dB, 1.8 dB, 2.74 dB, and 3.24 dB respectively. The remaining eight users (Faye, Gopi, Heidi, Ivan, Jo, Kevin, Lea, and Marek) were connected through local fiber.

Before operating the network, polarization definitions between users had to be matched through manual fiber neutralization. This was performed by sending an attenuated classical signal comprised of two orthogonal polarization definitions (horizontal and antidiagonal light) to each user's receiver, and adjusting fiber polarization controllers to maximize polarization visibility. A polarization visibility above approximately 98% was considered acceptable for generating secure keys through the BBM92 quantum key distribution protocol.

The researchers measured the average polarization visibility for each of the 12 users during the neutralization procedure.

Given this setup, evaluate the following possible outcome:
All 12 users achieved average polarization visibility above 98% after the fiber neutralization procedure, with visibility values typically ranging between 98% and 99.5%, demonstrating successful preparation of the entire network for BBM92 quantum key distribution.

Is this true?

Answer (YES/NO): NO